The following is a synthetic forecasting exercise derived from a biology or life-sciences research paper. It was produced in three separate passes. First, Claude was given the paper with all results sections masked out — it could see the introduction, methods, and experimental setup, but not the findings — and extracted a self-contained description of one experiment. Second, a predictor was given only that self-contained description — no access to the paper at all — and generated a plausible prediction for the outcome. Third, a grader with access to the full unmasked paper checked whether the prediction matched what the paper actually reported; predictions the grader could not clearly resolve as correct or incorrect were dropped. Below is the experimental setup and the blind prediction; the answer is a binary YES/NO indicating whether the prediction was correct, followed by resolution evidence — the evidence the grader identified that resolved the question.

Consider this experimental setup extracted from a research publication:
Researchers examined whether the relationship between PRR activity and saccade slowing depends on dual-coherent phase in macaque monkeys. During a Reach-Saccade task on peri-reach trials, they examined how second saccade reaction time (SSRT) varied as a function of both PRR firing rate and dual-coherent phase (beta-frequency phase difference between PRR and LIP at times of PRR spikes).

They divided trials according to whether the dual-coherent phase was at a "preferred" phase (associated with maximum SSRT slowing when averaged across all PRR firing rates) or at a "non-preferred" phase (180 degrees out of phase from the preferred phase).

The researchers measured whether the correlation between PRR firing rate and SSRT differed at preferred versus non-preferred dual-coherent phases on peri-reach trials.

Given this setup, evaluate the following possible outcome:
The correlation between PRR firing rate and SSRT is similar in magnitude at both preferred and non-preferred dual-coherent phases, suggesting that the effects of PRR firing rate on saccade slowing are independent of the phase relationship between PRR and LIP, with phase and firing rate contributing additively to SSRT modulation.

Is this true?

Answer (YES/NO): NO